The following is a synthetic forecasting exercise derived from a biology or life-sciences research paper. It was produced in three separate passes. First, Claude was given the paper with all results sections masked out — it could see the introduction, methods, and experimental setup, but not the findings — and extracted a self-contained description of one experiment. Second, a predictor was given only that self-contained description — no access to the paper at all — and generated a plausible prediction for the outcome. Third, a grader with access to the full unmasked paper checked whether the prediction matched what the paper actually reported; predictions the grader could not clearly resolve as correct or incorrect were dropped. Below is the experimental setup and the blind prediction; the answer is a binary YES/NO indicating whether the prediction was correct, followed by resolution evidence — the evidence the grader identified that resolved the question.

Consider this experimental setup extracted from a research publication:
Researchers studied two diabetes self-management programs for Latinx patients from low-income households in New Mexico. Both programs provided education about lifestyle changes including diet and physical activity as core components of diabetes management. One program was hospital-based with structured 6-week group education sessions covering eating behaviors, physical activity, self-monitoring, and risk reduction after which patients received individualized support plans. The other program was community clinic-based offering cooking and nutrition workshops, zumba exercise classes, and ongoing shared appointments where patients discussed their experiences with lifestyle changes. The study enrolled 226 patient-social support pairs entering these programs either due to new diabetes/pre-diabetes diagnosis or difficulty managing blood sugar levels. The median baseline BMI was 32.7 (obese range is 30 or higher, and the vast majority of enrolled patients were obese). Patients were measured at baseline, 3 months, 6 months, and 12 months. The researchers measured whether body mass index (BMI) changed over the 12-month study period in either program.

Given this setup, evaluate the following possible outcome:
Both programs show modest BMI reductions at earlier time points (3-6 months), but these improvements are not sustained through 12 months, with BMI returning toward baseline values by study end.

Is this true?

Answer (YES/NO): NO